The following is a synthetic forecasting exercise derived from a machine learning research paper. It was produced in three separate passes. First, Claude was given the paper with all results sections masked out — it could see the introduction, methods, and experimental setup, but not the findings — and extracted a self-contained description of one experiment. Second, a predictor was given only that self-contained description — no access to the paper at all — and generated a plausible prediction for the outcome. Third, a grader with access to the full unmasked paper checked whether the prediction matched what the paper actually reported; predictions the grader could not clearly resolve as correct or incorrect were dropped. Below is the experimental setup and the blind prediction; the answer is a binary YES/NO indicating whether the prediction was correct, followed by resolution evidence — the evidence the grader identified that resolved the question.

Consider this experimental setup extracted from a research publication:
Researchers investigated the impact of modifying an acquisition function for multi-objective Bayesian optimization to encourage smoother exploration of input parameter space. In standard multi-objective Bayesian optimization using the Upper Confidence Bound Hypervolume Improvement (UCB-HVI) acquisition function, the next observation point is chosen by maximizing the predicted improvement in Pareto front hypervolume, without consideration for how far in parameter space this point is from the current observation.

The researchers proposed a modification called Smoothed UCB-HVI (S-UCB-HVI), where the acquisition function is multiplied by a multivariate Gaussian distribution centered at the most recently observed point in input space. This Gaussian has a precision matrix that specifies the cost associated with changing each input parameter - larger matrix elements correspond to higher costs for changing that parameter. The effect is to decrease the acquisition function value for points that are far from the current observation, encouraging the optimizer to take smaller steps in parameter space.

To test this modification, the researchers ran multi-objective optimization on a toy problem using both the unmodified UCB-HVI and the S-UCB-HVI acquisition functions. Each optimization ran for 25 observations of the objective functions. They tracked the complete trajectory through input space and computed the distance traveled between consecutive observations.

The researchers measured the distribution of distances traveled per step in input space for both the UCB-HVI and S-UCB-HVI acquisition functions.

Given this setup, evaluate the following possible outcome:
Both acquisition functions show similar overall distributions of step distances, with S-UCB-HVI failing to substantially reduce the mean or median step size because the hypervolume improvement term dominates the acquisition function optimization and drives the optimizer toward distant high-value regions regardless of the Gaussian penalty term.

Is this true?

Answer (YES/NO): NO